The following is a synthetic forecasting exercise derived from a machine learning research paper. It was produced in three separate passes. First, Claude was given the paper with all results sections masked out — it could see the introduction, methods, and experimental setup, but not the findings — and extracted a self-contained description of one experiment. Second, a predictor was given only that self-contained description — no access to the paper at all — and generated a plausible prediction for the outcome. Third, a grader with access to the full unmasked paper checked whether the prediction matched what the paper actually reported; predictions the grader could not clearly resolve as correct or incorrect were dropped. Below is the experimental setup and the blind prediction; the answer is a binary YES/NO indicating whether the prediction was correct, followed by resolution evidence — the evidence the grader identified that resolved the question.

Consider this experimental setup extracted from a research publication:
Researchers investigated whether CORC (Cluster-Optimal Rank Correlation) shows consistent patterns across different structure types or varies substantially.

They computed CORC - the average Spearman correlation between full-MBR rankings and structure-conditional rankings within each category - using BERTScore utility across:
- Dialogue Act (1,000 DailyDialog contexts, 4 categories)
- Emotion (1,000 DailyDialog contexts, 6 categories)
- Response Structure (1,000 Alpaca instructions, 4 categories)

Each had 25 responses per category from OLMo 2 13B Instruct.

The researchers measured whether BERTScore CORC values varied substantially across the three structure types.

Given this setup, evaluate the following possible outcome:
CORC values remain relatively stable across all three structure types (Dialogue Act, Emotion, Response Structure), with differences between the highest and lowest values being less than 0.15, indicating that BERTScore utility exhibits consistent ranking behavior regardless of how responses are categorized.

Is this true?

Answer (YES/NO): YES